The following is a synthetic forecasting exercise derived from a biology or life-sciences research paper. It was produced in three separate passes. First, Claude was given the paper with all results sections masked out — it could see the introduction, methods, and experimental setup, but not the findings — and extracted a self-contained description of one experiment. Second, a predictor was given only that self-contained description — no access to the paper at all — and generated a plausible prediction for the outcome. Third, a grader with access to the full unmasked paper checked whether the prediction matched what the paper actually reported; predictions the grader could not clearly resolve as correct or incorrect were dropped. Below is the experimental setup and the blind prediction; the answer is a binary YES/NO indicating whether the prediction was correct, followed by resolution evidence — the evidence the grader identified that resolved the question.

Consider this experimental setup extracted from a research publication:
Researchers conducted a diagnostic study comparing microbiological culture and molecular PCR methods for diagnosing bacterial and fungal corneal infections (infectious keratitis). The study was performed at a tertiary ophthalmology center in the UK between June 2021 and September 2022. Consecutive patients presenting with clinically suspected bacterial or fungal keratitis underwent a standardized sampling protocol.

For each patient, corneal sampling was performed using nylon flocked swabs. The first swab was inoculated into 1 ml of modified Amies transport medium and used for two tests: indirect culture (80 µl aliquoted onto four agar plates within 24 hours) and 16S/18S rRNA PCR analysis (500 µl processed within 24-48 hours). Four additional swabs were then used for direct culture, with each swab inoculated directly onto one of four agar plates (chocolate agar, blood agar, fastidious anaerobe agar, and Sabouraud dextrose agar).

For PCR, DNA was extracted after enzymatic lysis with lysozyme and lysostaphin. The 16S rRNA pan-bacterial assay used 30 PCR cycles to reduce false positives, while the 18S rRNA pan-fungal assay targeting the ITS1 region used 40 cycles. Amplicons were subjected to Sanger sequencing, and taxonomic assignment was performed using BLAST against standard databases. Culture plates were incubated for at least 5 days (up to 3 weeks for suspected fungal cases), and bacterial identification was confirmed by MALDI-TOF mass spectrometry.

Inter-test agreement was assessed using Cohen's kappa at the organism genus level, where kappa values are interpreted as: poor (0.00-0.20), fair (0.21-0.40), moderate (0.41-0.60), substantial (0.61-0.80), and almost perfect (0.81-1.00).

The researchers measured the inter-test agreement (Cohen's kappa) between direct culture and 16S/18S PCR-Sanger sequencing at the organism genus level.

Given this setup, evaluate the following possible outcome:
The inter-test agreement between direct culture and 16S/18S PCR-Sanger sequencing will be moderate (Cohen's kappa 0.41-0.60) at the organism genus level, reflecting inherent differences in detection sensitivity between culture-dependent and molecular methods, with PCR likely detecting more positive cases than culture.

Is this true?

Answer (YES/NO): YES